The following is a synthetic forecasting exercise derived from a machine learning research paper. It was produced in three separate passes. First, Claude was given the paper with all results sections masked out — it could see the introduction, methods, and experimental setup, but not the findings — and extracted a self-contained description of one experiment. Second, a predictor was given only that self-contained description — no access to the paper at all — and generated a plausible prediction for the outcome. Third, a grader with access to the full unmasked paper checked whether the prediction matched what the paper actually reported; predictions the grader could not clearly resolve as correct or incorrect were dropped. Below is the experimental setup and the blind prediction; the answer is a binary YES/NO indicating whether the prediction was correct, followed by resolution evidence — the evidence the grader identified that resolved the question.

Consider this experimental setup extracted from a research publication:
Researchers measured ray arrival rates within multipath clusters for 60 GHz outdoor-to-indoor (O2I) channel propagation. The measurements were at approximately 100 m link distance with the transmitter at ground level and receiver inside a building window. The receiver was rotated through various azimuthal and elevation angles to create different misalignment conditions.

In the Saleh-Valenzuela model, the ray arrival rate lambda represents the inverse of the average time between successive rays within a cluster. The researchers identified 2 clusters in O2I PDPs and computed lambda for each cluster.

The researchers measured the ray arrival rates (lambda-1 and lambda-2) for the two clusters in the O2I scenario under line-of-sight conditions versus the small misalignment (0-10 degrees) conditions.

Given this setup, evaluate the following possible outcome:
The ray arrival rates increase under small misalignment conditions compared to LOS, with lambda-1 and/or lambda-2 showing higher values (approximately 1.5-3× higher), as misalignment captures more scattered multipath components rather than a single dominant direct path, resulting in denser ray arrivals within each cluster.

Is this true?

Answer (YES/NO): NO